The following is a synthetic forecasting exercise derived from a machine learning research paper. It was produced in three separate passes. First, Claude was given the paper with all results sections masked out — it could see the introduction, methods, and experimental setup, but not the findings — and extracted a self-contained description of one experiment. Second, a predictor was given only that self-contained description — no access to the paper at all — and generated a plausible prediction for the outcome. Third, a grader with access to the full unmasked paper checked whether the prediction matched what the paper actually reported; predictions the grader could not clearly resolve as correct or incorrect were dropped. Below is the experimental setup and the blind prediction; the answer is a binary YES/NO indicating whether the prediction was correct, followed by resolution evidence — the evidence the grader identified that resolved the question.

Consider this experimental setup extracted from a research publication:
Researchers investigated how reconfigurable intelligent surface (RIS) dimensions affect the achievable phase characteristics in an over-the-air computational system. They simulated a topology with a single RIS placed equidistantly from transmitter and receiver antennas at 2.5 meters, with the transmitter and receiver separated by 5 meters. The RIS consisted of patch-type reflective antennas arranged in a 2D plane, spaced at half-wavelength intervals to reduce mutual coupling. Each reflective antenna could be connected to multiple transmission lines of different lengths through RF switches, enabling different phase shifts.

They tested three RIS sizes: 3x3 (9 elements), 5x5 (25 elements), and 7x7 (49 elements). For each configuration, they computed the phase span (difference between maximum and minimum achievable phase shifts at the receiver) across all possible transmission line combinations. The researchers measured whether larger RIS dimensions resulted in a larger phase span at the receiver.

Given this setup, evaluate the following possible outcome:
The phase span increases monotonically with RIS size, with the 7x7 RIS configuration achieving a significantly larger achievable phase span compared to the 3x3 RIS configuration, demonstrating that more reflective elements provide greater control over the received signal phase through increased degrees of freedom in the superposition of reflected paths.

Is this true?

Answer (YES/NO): NO